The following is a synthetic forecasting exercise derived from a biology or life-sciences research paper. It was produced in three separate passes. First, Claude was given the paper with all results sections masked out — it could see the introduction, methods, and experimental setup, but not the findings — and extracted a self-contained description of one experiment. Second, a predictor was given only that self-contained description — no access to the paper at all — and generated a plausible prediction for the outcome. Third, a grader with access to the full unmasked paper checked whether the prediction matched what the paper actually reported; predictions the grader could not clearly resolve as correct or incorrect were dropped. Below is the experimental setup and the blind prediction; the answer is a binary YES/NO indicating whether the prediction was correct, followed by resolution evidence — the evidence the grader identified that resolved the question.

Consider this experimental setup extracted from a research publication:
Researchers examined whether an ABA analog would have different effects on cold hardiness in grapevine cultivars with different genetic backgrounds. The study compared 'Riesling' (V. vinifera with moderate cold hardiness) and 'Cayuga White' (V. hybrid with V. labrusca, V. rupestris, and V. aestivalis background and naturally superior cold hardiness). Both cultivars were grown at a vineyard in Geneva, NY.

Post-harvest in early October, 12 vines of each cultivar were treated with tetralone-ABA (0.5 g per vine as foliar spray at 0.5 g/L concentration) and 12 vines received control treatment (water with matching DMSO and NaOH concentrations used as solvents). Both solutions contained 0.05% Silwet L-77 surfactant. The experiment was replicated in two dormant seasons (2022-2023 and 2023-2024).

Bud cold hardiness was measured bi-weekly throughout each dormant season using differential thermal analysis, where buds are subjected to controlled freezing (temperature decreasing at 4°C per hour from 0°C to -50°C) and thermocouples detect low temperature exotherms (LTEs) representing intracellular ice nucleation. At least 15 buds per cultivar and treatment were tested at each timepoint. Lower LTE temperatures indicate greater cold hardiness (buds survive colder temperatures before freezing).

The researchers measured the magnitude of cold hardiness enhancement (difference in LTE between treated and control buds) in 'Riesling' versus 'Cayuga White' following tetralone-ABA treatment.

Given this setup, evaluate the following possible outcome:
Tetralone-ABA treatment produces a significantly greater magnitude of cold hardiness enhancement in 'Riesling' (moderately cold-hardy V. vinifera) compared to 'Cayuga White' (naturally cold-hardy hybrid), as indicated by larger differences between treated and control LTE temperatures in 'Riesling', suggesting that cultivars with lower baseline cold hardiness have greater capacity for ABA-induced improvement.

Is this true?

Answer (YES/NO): NO